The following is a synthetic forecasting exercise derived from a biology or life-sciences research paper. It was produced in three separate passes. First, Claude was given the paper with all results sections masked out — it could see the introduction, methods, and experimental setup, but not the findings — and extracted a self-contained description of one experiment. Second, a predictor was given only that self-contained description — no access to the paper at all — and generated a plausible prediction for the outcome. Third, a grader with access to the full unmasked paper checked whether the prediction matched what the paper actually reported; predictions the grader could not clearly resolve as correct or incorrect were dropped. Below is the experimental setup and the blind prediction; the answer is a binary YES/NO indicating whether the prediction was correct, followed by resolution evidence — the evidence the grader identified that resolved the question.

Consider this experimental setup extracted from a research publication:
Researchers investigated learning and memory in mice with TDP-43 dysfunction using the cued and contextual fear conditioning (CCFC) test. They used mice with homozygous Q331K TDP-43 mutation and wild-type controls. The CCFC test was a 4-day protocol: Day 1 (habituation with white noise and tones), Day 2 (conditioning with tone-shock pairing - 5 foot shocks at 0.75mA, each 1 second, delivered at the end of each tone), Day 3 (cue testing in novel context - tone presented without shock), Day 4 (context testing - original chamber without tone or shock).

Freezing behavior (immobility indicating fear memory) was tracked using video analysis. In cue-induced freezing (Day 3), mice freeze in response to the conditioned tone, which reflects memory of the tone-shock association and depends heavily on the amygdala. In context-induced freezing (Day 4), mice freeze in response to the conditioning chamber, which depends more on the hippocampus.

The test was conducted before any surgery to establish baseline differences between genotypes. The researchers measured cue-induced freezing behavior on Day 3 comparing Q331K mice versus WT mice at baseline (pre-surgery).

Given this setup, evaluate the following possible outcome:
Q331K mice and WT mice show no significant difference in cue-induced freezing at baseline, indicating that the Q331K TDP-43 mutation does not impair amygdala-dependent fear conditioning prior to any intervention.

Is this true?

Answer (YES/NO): NO